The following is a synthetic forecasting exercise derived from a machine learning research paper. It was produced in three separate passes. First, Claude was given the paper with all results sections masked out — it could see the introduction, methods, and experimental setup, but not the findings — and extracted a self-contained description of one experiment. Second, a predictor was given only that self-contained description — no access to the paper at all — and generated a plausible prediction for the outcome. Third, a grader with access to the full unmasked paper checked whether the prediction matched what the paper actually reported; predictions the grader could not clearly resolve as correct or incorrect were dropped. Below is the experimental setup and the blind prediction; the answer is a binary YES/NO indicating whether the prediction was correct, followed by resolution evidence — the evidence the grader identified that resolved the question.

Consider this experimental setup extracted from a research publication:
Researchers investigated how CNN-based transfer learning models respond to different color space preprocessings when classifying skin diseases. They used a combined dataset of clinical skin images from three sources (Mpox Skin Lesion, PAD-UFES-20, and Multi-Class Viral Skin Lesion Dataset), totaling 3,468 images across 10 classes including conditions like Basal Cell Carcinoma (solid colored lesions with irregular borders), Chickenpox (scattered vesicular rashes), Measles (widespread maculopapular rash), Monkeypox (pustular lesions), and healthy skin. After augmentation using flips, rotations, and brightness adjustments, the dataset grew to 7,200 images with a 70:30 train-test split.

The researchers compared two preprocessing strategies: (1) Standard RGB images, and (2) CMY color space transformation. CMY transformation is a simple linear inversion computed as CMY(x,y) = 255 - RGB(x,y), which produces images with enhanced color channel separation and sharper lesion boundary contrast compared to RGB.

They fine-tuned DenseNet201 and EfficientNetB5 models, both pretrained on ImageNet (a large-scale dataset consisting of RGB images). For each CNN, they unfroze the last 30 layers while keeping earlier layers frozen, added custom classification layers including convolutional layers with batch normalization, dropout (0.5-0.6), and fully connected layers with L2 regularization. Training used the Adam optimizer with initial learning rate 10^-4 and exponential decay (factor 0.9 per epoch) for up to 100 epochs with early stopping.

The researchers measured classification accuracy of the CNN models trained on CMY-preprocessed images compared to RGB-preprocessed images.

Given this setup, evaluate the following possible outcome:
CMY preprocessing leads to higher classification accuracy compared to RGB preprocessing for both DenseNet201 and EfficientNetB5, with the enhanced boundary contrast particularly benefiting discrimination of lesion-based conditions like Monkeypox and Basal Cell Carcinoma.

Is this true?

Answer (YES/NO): NO